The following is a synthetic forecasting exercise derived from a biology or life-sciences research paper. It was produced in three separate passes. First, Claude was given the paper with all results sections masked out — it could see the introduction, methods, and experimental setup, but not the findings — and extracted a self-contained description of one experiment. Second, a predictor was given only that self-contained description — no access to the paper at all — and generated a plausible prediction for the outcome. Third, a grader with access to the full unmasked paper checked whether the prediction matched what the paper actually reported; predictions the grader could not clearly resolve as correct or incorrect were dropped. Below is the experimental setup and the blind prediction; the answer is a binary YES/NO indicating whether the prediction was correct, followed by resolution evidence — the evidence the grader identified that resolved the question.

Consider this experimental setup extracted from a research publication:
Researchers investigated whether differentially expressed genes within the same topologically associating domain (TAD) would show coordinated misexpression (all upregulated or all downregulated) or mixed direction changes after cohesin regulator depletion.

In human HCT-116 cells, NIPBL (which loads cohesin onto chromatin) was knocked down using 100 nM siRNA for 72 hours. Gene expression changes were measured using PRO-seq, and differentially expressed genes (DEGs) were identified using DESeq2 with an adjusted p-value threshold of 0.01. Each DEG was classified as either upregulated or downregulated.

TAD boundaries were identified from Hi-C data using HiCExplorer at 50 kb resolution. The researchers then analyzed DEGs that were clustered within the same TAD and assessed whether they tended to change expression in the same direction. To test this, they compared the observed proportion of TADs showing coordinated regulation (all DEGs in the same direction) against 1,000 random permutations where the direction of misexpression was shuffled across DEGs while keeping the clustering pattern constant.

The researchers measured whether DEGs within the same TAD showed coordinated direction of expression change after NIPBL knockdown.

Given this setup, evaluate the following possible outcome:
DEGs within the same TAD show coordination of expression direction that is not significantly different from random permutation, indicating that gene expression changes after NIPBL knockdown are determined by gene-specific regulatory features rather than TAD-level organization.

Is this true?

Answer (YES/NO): NO